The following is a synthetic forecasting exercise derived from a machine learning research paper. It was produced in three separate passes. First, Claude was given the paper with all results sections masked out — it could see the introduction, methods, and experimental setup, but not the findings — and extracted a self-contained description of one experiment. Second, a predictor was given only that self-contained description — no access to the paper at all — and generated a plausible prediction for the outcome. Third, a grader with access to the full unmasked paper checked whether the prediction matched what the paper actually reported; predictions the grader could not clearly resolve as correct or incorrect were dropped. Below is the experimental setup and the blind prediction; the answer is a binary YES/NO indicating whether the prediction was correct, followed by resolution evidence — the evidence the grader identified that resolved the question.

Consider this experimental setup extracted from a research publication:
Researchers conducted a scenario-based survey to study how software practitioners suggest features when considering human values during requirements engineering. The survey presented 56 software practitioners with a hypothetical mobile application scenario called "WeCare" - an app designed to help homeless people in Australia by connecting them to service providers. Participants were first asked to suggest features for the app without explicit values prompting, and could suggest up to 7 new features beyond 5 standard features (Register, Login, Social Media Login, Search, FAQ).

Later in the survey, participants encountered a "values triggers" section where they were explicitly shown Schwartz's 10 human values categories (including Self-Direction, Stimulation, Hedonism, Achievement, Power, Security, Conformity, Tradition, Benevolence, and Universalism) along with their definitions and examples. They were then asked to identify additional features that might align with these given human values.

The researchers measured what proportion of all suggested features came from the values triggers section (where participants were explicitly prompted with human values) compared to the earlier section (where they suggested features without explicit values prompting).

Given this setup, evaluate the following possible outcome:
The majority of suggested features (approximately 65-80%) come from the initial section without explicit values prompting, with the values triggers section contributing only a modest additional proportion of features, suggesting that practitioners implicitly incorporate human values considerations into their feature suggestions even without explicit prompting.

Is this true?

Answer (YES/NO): NO